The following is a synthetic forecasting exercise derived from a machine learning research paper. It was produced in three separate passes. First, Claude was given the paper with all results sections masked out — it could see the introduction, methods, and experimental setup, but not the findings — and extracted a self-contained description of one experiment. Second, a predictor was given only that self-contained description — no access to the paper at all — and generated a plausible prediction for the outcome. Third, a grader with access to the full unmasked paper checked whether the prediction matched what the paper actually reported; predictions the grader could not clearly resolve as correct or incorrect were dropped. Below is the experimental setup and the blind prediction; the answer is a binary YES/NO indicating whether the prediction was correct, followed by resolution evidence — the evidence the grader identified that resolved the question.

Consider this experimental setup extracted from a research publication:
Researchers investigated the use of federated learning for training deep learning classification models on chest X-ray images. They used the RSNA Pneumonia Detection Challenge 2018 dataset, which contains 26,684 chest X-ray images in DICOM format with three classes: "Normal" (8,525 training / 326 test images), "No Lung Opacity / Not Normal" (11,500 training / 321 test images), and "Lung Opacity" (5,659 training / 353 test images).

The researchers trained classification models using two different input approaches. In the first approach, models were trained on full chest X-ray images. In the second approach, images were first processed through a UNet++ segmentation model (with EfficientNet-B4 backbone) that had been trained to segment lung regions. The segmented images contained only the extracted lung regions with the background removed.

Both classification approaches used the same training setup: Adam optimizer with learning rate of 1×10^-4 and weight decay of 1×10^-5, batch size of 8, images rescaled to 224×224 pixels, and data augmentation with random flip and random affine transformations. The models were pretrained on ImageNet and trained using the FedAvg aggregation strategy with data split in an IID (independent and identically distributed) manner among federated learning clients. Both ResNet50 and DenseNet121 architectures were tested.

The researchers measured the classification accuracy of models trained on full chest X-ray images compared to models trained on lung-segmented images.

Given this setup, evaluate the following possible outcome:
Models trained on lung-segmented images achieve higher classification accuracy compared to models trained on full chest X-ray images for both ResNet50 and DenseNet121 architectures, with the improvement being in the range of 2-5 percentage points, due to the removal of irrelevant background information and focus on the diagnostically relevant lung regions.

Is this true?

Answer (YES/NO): NO